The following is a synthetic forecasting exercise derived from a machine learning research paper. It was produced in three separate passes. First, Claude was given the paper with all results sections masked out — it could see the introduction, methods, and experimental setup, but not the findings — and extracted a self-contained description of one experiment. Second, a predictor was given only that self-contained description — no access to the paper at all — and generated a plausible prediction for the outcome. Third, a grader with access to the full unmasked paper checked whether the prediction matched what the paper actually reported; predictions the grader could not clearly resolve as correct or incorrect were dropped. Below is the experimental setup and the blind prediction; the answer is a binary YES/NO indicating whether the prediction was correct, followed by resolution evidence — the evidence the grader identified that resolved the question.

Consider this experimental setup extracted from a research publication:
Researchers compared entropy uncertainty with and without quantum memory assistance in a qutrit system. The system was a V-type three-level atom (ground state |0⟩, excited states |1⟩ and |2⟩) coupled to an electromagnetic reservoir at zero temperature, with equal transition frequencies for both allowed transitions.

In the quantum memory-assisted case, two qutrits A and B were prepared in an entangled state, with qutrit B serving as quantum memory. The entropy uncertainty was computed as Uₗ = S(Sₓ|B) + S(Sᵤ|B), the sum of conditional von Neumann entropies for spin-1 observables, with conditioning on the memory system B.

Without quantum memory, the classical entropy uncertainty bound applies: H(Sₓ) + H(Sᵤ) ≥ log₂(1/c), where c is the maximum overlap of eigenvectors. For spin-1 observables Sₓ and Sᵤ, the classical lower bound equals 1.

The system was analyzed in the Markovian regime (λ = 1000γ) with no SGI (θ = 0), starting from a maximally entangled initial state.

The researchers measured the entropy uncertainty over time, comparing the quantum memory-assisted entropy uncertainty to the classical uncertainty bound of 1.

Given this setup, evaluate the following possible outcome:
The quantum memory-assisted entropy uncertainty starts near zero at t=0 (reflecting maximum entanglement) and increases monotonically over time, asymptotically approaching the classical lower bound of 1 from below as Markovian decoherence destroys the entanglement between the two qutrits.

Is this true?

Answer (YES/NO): NO